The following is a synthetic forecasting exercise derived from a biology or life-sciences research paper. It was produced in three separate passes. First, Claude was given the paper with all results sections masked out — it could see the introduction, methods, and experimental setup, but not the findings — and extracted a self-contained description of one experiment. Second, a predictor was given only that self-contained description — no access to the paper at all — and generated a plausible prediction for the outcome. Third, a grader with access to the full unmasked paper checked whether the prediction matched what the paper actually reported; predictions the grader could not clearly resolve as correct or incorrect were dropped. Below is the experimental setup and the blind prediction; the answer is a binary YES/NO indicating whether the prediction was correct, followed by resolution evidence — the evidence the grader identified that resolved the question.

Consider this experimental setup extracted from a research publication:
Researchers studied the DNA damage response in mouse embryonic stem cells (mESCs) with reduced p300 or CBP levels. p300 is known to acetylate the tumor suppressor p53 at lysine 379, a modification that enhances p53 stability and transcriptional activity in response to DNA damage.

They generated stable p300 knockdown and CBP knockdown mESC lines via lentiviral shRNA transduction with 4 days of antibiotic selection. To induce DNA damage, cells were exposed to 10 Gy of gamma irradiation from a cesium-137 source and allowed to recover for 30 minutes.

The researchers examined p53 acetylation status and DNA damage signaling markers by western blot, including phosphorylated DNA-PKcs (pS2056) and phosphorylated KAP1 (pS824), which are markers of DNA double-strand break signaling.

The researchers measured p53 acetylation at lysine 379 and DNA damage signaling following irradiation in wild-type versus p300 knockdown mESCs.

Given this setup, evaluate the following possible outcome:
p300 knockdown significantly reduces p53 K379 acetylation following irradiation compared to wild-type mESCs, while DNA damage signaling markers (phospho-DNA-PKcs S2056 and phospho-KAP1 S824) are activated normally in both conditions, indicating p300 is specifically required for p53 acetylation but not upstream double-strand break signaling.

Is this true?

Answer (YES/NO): NO